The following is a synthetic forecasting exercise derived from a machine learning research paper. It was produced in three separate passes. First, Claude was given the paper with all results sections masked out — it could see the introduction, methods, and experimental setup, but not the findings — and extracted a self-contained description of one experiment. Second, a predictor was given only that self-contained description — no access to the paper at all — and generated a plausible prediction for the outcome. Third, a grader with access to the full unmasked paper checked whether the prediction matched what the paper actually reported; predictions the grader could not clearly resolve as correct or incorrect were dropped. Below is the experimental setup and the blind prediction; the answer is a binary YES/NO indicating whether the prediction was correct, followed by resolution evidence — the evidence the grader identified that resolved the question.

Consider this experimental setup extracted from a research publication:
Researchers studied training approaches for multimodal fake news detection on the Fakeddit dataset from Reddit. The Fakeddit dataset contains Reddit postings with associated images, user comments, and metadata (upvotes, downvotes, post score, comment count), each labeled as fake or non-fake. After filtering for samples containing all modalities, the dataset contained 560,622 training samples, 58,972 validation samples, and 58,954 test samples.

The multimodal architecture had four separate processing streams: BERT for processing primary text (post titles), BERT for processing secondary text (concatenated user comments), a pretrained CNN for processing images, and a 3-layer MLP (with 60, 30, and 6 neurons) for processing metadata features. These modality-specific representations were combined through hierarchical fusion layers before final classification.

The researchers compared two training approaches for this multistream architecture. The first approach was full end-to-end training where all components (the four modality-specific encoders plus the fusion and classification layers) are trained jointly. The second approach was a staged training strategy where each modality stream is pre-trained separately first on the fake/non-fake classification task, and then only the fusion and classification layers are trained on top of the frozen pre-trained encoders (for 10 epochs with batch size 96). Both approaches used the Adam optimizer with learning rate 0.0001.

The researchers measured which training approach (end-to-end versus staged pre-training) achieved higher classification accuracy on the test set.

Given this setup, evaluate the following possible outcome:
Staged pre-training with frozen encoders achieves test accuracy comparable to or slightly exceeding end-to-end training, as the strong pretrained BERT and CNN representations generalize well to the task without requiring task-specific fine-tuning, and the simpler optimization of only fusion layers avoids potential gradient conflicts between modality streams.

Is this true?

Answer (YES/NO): YES